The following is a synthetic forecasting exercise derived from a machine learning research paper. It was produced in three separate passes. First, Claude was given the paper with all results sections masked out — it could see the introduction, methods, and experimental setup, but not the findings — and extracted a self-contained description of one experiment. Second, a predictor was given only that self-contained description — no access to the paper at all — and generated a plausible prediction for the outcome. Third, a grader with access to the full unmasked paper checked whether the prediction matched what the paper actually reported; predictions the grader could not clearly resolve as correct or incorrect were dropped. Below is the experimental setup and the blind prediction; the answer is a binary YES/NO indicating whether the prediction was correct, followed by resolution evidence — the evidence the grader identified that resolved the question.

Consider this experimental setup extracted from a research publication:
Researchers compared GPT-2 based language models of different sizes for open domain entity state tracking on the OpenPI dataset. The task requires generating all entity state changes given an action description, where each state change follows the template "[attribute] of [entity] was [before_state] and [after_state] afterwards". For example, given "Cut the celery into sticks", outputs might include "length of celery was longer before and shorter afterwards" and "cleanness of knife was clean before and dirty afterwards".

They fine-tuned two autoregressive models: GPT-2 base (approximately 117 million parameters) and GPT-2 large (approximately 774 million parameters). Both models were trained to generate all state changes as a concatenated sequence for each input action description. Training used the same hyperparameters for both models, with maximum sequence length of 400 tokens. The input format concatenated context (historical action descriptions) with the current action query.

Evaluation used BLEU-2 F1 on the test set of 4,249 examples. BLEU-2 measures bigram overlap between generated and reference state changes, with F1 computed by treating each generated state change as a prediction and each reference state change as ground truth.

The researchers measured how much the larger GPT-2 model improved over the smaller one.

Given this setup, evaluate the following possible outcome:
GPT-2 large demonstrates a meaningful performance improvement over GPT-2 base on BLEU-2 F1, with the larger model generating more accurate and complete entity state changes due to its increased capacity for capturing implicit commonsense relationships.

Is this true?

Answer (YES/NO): NO